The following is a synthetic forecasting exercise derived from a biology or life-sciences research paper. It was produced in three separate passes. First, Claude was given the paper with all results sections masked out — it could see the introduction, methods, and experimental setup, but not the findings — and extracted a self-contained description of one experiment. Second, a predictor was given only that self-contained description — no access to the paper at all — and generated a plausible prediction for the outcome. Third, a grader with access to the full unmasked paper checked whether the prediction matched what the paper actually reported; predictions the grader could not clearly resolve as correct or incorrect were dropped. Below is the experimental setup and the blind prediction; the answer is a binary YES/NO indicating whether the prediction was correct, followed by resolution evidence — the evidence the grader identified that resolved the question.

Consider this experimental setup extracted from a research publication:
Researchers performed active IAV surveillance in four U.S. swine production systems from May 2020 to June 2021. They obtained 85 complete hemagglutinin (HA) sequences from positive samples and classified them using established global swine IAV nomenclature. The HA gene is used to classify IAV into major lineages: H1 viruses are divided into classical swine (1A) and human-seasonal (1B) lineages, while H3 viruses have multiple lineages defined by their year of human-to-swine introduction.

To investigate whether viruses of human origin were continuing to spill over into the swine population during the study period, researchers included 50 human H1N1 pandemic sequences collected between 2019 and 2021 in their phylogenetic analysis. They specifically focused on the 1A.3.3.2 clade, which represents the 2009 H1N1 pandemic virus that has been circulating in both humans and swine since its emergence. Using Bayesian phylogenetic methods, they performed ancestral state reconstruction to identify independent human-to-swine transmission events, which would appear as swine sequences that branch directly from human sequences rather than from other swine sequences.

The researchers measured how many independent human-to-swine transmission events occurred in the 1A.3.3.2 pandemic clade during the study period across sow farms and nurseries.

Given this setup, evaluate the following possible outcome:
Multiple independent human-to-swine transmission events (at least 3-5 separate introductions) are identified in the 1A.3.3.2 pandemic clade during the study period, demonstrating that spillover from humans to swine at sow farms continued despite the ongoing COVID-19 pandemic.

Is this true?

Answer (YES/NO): YES